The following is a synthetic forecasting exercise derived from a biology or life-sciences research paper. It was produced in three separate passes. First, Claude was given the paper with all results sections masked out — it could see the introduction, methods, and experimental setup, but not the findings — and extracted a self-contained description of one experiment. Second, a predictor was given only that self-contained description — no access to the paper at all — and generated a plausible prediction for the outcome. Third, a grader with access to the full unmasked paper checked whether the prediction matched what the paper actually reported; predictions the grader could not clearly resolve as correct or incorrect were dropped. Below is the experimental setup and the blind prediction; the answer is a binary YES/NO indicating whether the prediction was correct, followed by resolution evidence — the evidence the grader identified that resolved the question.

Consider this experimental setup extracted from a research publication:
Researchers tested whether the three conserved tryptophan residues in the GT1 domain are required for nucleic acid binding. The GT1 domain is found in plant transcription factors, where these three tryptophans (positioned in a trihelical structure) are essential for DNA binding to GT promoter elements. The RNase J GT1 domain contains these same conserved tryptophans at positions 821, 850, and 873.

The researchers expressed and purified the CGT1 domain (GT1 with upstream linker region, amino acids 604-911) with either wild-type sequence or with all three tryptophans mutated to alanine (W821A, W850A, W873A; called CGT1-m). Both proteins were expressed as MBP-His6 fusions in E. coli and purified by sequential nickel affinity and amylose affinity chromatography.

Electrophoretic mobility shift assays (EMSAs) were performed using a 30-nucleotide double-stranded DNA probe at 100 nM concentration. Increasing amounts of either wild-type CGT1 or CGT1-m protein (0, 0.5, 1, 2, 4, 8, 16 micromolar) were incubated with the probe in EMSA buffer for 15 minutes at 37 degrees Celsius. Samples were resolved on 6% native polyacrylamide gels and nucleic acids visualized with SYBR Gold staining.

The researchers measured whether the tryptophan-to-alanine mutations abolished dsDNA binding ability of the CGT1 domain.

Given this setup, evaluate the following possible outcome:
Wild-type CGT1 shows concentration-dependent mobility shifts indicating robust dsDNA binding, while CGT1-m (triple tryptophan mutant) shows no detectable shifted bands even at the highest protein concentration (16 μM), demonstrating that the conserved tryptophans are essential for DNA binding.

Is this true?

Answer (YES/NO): YES